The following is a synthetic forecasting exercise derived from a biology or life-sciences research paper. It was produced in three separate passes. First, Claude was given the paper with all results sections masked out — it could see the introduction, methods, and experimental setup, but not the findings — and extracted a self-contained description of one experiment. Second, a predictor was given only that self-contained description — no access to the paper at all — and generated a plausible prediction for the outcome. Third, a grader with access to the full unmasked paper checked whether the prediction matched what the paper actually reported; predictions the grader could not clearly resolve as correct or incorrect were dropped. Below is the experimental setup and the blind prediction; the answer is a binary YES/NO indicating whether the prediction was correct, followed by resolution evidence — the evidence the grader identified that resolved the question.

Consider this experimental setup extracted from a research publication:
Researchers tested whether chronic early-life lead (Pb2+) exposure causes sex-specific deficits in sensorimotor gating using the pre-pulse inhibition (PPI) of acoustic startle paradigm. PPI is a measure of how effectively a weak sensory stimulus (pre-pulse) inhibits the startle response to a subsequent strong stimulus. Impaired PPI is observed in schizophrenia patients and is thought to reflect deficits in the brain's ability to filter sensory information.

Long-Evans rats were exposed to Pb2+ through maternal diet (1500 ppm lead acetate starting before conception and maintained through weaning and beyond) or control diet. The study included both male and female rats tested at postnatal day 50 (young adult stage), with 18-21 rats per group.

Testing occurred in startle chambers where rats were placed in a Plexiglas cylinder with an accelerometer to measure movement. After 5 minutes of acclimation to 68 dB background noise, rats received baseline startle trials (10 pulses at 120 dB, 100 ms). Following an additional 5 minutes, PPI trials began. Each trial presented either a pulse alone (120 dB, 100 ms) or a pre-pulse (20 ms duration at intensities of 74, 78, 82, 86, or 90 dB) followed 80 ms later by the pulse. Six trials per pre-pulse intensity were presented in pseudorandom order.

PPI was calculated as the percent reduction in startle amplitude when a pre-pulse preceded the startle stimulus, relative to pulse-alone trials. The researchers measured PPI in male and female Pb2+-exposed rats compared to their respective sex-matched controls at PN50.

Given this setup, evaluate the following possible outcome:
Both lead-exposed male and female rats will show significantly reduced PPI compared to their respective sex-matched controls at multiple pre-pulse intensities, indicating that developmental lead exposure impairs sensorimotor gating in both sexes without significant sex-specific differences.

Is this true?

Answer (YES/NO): NO